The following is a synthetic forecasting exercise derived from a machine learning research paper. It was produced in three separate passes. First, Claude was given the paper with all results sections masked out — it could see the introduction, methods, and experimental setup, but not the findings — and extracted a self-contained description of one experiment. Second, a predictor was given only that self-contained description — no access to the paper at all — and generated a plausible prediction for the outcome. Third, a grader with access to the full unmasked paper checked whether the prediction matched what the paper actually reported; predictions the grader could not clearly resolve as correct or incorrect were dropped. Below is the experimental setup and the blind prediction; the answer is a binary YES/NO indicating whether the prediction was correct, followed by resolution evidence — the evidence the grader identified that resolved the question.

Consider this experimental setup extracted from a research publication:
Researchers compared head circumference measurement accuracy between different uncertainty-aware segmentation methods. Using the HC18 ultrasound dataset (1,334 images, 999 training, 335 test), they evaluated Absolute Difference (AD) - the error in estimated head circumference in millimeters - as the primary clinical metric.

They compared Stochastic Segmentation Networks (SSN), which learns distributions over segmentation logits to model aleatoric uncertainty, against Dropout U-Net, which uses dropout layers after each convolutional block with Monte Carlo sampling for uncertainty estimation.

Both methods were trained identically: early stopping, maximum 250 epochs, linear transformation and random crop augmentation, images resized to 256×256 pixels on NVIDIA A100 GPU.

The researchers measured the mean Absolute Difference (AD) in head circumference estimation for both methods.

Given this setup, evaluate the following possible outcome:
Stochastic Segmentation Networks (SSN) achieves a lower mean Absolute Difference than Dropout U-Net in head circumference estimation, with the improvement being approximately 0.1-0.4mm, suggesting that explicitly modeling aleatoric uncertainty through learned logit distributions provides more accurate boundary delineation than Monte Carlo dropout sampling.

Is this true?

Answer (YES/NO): NO